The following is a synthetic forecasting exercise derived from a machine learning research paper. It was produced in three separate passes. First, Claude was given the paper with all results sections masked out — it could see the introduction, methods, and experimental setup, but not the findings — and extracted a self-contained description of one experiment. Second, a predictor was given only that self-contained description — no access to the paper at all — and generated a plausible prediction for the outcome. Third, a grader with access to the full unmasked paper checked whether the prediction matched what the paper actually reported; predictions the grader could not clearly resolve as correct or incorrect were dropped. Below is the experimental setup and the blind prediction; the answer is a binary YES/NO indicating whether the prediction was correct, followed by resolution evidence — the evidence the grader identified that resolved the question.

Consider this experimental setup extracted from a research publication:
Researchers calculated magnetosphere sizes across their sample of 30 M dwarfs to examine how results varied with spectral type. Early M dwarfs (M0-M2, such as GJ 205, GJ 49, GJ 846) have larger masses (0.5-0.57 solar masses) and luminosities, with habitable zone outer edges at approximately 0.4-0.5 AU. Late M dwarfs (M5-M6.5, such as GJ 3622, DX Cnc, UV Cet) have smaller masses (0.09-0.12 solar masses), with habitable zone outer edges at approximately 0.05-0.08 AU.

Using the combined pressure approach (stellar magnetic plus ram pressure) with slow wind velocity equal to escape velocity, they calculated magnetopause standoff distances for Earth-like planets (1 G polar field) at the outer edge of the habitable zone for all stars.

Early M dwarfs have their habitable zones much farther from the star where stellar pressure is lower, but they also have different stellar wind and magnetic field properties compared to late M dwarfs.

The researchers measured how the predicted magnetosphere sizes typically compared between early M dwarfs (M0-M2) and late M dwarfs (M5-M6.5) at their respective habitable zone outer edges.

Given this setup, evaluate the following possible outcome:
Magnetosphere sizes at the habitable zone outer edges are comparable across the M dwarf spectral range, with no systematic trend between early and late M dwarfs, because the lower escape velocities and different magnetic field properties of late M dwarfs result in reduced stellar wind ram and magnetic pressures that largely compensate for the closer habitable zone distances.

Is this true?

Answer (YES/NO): NO